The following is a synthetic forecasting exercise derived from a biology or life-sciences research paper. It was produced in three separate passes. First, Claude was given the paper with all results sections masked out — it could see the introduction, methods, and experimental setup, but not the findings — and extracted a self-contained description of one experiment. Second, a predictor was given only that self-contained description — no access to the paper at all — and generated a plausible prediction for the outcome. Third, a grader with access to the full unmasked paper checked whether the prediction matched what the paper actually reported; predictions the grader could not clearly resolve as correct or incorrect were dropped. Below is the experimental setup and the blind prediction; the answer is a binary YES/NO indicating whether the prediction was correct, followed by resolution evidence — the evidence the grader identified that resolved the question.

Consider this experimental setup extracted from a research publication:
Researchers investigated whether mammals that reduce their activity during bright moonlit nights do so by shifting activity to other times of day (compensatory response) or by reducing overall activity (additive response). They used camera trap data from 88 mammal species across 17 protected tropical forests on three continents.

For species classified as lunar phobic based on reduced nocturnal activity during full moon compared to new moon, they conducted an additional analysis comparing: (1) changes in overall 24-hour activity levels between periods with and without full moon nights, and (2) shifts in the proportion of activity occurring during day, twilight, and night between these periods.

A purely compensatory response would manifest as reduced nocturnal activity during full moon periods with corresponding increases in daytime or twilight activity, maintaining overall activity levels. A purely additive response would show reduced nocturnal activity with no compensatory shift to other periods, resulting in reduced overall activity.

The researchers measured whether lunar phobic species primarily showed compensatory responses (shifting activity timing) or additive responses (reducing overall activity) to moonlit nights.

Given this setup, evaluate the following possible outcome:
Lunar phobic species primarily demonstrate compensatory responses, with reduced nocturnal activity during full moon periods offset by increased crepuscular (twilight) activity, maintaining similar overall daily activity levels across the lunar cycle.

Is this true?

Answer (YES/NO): NO